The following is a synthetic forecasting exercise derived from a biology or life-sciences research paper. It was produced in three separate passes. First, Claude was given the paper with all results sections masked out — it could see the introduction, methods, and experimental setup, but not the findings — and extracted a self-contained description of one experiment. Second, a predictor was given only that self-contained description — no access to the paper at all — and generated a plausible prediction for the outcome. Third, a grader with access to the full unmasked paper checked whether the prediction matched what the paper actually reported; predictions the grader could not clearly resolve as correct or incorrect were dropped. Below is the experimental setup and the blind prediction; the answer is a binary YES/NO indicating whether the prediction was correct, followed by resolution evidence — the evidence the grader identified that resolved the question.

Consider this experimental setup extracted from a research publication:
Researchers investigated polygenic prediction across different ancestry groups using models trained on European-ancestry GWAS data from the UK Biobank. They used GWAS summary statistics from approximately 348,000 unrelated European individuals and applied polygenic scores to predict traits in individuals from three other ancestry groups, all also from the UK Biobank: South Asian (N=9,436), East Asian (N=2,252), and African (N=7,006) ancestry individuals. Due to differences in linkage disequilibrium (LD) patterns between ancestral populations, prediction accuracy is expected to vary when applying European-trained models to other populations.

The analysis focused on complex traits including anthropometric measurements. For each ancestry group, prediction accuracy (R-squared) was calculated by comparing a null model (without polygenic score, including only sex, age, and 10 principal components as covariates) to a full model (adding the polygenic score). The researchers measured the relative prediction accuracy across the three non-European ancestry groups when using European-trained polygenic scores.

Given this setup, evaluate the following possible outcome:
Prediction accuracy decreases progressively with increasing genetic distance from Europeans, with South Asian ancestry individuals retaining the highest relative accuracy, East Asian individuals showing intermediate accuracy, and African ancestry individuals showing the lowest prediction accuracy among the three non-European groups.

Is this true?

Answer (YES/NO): YES